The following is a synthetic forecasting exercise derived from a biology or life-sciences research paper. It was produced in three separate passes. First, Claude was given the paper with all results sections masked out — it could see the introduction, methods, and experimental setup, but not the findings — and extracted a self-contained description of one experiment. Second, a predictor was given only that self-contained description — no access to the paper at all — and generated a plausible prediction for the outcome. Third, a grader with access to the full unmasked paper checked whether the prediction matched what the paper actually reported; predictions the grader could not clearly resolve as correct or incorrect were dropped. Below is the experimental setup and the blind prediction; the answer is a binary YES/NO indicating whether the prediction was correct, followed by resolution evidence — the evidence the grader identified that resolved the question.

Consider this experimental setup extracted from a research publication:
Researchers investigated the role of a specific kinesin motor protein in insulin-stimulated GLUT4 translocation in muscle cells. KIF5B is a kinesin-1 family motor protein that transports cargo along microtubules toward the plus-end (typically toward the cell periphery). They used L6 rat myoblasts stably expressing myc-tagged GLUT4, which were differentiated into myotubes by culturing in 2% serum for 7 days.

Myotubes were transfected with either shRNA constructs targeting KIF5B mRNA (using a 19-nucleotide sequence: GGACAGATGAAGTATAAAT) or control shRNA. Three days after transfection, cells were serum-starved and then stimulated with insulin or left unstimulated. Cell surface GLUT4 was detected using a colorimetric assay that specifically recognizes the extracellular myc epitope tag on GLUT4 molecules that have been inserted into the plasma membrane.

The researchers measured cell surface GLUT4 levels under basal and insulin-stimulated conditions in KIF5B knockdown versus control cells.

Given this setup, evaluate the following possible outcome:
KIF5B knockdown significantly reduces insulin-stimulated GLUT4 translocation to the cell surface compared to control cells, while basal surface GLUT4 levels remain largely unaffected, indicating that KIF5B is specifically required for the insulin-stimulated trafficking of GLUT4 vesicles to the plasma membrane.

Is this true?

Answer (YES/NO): NO